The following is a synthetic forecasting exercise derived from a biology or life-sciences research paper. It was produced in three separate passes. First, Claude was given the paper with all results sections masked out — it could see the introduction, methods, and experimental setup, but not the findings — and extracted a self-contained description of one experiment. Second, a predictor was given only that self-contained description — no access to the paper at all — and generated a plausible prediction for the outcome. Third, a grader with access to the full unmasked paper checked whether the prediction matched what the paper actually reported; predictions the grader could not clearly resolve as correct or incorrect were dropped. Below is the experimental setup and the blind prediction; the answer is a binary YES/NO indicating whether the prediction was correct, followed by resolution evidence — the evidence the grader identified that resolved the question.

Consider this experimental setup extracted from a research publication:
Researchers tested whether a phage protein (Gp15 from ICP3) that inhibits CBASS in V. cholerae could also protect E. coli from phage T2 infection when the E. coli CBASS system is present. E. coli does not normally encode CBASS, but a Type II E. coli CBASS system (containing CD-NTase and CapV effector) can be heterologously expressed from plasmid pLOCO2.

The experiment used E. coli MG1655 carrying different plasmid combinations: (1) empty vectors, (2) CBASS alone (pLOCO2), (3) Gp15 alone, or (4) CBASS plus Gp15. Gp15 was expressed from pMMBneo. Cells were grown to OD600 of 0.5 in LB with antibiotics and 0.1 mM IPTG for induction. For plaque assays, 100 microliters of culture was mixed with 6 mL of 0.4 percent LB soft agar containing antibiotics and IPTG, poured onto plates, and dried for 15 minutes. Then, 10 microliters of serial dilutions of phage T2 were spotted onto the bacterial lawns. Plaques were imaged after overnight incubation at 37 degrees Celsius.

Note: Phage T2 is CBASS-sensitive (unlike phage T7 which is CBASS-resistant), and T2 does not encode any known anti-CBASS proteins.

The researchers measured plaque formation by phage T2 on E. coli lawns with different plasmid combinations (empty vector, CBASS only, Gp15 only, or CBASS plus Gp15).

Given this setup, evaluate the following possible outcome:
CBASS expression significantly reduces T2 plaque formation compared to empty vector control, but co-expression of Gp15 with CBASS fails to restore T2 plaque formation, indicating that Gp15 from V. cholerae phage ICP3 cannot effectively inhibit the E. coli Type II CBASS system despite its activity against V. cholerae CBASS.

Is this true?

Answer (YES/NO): NO